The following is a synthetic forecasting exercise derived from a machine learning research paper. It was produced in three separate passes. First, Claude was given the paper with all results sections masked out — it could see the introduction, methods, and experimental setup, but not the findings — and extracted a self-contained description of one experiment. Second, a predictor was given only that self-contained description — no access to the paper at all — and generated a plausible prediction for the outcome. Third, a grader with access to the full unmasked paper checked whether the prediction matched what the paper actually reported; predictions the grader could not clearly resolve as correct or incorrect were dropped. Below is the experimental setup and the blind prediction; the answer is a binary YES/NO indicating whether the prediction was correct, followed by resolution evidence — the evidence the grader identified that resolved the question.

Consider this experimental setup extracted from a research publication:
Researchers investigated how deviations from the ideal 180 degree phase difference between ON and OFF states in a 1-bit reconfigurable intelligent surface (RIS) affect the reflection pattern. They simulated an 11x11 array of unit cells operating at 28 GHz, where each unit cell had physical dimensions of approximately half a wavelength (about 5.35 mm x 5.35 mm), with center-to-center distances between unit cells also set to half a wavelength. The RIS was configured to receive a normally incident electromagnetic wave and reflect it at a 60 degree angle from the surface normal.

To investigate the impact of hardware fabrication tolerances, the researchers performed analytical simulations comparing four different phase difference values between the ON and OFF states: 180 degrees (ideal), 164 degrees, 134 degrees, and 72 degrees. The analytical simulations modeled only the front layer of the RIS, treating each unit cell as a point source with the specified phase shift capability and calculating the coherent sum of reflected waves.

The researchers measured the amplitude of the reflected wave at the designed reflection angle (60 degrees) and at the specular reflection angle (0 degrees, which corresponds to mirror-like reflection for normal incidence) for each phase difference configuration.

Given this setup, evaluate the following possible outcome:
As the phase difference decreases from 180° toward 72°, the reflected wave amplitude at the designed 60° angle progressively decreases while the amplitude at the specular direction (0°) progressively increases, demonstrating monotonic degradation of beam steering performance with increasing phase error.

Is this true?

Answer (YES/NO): YES